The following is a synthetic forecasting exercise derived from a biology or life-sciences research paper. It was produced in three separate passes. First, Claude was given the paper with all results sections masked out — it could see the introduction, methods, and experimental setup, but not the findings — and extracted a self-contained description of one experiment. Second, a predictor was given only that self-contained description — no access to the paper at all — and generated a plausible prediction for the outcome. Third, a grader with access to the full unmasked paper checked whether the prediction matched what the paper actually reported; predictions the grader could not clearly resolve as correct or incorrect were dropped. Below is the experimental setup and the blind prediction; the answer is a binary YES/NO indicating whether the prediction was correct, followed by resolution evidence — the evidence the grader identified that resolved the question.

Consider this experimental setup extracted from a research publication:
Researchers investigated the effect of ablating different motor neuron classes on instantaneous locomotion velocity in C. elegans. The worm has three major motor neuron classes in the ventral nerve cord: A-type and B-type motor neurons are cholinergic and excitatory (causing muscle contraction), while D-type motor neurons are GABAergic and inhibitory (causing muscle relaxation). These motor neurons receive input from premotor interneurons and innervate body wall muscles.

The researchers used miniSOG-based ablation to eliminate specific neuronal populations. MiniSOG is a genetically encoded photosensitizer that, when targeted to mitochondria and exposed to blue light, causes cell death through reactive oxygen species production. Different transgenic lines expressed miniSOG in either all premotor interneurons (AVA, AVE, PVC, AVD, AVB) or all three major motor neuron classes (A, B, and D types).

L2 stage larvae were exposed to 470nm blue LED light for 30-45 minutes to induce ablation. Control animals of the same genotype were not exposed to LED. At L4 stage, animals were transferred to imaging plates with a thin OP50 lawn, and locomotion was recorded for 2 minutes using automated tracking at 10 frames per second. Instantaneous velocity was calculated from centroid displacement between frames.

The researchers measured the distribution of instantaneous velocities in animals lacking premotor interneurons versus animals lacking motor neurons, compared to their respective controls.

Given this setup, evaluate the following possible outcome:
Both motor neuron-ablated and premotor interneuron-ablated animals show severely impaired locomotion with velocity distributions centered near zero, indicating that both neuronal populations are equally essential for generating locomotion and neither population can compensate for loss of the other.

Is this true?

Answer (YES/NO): NO